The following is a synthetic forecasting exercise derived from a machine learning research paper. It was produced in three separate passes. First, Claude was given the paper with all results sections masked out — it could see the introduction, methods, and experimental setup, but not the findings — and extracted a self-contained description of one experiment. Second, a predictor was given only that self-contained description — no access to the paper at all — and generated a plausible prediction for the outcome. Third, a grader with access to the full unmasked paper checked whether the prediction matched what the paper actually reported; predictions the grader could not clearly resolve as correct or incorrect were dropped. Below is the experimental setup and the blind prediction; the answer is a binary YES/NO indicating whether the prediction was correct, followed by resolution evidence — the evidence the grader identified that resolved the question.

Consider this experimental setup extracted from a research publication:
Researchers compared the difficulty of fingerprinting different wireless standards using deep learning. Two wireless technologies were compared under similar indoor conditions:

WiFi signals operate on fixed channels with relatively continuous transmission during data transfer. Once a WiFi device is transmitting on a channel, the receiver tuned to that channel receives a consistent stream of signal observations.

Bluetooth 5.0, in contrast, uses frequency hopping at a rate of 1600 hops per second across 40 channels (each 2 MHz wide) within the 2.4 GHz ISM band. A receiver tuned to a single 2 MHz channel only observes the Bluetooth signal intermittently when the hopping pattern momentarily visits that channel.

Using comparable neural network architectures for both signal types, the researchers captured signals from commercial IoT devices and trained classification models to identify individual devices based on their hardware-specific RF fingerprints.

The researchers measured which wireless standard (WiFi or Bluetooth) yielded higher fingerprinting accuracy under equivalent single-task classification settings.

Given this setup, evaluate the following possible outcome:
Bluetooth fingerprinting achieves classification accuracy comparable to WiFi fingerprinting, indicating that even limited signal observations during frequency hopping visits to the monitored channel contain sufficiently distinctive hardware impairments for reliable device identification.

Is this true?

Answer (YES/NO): NO